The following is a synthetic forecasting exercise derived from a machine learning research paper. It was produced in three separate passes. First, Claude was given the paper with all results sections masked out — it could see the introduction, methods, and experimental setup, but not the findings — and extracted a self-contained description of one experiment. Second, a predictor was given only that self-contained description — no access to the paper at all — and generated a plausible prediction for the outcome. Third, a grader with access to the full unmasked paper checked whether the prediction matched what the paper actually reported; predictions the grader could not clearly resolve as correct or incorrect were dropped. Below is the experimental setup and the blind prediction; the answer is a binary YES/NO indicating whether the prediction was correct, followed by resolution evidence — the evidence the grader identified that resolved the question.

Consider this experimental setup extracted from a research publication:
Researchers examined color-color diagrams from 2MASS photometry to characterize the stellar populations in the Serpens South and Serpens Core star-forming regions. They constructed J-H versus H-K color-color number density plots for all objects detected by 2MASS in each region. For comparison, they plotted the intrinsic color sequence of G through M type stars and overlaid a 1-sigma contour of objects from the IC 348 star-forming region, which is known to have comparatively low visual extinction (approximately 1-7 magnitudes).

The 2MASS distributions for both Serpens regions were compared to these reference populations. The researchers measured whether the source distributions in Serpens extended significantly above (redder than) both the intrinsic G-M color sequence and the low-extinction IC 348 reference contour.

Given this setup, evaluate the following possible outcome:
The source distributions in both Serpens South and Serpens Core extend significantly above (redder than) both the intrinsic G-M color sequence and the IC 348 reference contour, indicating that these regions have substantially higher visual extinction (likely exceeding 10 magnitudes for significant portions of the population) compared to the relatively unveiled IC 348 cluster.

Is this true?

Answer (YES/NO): YES